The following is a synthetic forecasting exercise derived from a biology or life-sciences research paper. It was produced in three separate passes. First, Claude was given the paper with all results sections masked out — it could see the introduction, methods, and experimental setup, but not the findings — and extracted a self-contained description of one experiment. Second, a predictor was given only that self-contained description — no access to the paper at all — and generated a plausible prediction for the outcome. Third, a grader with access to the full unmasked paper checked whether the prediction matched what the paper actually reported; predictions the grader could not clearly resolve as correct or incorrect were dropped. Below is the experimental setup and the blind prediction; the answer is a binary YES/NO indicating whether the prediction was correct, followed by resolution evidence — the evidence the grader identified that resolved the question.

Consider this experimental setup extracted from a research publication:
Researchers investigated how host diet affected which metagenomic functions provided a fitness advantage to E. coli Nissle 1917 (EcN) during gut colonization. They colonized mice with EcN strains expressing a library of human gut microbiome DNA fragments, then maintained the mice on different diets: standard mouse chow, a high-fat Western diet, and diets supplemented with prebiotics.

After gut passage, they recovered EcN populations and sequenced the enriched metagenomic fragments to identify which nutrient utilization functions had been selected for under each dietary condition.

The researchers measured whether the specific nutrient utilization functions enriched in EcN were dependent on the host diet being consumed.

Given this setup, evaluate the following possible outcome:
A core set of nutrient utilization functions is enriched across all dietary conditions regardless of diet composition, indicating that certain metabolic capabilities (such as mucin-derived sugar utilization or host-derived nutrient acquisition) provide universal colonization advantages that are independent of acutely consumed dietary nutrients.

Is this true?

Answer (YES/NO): NO